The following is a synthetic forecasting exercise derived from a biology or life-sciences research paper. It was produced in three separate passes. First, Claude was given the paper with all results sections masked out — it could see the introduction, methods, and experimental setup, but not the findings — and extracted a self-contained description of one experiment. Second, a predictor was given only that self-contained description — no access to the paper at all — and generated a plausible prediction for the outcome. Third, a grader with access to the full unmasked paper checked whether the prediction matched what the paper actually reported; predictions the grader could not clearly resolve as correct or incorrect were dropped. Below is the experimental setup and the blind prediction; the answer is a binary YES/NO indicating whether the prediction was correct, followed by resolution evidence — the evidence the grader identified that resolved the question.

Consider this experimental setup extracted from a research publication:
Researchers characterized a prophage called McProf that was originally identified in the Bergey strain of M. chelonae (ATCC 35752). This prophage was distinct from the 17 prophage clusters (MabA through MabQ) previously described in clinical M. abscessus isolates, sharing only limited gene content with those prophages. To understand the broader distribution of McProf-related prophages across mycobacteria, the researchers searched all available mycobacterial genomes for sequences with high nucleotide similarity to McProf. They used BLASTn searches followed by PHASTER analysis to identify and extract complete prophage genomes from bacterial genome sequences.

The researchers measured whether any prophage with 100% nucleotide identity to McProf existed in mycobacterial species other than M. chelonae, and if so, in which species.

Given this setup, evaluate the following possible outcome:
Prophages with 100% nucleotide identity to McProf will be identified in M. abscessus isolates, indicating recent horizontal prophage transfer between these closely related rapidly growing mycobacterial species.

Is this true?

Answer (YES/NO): NO